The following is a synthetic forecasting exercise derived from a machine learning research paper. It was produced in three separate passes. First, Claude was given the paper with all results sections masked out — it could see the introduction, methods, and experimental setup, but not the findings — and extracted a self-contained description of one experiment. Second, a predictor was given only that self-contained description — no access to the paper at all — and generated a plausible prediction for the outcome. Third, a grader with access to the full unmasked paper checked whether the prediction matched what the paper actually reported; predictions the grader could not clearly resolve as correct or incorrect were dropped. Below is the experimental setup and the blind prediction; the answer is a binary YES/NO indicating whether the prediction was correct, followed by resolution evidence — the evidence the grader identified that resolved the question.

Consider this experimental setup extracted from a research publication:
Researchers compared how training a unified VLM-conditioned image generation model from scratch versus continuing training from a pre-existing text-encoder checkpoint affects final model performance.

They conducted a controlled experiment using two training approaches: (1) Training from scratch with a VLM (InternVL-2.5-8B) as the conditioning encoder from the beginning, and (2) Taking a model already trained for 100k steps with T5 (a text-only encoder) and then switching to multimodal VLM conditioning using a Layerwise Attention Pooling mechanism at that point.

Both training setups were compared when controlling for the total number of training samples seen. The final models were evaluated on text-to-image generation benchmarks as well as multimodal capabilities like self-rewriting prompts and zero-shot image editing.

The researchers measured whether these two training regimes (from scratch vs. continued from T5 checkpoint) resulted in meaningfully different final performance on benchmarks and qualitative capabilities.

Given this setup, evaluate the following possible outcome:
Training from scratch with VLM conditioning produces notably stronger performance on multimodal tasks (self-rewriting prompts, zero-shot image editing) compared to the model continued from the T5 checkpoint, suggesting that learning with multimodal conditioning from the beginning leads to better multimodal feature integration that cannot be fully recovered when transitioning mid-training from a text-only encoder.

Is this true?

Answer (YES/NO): NO